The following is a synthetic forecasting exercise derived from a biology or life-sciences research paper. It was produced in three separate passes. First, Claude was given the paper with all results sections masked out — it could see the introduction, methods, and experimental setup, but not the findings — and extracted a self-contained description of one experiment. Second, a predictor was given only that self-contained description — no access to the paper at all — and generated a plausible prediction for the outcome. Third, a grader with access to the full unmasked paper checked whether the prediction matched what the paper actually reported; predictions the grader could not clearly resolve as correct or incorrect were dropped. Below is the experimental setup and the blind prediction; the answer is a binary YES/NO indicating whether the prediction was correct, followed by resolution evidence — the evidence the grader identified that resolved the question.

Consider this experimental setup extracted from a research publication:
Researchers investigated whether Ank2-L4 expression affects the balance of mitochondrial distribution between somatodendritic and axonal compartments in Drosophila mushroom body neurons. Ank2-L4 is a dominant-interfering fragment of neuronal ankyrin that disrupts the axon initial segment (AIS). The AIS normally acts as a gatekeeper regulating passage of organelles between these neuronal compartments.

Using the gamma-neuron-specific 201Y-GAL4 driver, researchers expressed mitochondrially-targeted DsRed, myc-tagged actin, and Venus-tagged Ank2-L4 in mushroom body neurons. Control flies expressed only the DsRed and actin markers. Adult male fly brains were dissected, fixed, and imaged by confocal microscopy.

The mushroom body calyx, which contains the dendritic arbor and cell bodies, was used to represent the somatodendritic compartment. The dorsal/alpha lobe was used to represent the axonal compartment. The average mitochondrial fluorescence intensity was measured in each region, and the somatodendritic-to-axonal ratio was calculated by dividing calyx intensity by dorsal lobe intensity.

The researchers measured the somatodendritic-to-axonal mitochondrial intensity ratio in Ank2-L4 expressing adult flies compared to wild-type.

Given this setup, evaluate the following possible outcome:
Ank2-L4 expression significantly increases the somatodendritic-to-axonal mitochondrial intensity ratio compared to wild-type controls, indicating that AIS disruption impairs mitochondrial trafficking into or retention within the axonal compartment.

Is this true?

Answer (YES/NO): YES